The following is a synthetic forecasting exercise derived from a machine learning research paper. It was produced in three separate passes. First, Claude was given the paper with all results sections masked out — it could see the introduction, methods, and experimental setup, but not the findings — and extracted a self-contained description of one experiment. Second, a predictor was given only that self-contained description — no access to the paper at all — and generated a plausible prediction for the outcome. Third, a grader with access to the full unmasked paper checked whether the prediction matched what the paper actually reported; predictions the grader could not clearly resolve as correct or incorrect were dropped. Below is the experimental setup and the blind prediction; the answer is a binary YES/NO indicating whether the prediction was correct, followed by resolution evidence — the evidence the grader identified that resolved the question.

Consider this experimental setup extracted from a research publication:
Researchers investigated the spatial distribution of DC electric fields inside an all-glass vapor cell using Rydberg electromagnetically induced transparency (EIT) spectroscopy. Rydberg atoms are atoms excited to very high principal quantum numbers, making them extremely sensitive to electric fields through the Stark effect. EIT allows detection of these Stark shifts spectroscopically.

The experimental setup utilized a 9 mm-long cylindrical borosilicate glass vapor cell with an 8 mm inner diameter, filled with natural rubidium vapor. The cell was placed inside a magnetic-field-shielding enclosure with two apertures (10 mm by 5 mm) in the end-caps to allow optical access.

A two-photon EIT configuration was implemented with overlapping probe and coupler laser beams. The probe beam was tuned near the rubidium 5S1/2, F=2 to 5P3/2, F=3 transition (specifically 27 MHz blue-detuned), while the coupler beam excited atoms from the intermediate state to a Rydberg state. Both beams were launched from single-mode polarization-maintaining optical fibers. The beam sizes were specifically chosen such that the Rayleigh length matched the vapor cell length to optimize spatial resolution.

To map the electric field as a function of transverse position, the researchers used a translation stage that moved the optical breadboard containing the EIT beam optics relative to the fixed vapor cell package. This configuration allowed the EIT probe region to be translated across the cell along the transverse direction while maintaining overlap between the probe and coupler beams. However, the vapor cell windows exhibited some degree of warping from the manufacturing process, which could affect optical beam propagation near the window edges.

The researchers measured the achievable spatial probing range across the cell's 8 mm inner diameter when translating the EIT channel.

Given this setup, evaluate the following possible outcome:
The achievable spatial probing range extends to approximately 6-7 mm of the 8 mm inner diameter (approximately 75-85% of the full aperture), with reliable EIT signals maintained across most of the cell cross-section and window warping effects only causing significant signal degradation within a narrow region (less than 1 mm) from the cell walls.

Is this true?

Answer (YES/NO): NO